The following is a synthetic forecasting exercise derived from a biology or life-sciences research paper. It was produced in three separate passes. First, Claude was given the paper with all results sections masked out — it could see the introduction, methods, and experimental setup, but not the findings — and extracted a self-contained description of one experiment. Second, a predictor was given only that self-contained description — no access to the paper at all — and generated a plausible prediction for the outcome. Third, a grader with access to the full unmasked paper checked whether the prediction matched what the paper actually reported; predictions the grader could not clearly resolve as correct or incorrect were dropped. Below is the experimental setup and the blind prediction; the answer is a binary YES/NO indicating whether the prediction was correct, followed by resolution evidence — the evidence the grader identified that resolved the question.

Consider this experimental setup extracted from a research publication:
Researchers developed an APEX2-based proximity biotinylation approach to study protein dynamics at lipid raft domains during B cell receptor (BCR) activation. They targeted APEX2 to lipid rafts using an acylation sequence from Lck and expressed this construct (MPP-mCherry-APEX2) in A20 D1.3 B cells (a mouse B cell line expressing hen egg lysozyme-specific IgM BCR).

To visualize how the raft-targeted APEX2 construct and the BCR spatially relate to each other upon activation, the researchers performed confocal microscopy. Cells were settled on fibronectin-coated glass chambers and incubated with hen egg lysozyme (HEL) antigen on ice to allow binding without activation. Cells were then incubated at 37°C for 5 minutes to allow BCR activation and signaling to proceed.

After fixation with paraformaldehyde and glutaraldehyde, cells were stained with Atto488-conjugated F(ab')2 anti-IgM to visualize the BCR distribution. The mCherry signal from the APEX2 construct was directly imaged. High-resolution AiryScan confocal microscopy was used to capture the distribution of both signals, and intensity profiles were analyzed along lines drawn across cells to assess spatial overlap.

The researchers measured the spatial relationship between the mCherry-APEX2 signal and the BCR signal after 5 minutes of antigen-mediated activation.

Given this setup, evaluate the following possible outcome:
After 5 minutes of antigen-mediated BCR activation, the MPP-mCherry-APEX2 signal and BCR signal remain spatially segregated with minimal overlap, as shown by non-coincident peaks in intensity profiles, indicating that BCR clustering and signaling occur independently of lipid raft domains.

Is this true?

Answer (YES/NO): NO